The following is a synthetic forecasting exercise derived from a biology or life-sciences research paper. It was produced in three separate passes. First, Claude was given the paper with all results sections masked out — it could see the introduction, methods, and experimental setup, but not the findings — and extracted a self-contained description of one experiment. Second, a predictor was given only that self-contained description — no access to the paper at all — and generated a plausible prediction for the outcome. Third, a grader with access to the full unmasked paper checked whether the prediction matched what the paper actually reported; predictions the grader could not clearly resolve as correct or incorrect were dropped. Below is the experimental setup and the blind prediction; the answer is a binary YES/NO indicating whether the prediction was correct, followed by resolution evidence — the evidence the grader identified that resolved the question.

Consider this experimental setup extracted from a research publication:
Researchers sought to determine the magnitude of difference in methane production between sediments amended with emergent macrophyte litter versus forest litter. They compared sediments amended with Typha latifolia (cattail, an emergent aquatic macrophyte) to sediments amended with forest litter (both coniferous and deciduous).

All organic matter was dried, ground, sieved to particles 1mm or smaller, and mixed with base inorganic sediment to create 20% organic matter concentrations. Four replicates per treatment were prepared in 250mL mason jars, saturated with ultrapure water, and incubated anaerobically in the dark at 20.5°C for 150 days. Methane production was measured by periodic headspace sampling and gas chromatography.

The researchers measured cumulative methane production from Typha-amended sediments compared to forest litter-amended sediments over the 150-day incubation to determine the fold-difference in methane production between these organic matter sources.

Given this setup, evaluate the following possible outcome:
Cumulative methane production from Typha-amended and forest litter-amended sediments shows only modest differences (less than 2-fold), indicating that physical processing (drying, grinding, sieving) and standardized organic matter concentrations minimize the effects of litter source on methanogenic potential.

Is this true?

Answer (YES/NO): NO